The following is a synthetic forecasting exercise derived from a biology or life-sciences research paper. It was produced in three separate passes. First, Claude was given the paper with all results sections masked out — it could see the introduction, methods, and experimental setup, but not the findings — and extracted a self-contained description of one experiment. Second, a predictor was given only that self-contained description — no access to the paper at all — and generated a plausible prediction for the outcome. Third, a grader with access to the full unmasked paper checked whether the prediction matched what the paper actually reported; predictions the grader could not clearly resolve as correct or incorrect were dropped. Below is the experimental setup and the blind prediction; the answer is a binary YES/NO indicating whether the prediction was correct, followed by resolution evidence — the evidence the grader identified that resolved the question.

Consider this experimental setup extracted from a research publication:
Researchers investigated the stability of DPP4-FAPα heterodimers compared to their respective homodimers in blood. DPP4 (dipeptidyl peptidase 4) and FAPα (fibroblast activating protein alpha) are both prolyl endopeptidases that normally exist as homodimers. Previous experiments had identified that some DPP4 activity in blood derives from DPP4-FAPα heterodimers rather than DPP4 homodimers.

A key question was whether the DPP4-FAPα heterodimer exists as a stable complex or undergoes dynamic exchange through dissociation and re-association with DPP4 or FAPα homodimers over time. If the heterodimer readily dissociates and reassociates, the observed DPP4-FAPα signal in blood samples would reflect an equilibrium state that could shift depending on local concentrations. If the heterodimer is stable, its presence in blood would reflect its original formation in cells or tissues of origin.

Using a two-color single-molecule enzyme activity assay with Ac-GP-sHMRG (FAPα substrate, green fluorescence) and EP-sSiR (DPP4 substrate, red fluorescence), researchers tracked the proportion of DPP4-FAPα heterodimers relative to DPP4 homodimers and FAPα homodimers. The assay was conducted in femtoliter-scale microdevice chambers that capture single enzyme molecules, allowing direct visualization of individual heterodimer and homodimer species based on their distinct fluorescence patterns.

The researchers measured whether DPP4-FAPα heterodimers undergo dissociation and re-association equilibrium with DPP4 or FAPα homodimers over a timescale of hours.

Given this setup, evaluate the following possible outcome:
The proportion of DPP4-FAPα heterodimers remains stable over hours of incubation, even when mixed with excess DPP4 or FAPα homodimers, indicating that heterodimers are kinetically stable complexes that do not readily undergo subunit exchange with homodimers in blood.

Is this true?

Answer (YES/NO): YES